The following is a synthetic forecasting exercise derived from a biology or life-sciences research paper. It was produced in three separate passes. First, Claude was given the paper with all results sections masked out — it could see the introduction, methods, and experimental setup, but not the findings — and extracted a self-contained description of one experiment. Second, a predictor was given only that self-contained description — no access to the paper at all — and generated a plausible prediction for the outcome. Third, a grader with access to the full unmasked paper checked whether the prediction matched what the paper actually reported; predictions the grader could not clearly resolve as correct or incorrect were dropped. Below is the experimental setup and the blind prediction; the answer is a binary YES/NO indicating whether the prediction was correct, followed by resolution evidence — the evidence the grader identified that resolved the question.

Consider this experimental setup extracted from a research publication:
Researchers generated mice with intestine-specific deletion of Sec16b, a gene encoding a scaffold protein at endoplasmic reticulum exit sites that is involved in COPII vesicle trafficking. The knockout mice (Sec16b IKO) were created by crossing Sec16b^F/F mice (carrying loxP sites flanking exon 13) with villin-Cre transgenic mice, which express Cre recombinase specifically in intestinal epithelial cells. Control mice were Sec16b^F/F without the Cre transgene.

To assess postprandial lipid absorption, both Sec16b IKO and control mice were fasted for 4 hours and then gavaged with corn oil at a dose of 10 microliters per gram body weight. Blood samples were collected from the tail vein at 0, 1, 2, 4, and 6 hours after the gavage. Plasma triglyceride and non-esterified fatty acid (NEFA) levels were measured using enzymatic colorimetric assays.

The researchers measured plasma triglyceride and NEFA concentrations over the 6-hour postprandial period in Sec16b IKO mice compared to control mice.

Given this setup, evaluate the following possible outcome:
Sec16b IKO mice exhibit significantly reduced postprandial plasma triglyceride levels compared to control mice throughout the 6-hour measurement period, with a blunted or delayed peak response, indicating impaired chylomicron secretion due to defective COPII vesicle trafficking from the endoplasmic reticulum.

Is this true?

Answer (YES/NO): YES